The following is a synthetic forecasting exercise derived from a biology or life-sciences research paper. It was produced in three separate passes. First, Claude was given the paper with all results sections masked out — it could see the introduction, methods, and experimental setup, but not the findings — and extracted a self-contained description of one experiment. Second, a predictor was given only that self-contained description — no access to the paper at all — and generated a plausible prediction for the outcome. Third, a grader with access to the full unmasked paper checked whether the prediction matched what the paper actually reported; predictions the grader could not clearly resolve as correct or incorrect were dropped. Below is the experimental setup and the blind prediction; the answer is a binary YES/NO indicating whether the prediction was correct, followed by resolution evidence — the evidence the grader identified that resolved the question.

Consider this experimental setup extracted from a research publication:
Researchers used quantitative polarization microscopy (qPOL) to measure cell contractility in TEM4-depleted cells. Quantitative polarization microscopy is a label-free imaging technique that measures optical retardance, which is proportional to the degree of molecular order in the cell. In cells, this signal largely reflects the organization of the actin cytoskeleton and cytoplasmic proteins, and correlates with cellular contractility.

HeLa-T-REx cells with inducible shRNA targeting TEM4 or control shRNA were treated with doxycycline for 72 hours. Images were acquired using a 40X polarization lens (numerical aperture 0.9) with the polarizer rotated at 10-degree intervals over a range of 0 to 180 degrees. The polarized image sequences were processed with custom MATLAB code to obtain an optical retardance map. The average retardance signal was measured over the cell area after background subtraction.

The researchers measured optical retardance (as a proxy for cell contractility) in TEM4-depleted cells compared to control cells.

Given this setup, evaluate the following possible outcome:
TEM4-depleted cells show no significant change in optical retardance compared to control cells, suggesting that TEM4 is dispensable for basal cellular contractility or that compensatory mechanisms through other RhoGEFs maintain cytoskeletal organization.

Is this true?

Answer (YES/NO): NO